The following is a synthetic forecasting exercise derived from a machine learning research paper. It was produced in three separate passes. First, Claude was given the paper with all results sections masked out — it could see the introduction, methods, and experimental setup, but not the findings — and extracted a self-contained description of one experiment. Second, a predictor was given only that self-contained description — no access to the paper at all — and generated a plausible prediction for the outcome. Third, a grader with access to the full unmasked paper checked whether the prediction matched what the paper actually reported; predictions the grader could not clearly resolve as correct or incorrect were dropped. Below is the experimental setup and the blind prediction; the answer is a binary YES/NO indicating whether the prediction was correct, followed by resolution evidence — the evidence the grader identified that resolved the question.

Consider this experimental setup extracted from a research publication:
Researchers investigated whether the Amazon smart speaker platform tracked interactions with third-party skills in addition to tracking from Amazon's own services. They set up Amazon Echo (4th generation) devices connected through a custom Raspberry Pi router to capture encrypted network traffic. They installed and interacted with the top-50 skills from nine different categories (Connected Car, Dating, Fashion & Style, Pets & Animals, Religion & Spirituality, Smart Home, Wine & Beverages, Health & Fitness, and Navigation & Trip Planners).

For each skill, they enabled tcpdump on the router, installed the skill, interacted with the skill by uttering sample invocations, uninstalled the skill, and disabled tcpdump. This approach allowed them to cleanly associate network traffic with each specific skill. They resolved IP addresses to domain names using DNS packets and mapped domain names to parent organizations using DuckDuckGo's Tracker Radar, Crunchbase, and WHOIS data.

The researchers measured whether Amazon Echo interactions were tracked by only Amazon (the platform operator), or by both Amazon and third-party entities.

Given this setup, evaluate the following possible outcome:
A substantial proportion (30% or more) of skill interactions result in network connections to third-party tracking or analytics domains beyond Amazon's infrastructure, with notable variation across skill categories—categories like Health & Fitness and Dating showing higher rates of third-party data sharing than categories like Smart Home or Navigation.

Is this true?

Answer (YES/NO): NO